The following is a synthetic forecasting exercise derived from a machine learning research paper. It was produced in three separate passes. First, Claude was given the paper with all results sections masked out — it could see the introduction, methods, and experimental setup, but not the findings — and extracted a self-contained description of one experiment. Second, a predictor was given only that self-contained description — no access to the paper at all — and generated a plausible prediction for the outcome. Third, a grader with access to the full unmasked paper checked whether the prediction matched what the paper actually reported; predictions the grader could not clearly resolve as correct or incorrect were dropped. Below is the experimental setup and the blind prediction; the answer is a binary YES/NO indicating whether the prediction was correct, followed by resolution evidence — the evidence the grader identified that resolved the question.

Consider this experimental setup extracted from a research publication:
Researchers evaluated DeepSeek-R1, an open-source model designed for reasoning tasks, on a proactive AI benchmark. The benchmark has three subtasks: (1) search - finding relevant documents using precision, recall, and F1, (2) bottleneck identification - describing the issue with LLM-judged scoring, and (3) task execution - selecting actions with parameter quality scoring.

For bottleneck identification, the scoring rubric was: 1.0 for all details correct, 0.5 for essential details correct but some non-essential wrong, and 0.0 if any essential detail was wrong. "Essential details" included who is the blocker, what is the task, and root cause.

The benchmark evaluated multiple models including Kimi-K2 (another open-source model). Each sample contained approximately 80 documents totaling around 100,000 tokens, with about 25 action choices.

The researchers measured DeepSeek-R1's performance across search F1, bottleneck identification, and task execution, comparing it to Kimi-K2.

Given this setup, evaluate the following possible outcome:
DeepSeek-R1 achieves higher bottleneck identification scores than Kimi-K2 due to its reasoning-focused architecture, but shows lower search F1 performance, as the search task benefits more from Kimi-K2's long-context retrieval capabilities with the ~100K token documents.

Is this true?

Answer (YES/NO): NO